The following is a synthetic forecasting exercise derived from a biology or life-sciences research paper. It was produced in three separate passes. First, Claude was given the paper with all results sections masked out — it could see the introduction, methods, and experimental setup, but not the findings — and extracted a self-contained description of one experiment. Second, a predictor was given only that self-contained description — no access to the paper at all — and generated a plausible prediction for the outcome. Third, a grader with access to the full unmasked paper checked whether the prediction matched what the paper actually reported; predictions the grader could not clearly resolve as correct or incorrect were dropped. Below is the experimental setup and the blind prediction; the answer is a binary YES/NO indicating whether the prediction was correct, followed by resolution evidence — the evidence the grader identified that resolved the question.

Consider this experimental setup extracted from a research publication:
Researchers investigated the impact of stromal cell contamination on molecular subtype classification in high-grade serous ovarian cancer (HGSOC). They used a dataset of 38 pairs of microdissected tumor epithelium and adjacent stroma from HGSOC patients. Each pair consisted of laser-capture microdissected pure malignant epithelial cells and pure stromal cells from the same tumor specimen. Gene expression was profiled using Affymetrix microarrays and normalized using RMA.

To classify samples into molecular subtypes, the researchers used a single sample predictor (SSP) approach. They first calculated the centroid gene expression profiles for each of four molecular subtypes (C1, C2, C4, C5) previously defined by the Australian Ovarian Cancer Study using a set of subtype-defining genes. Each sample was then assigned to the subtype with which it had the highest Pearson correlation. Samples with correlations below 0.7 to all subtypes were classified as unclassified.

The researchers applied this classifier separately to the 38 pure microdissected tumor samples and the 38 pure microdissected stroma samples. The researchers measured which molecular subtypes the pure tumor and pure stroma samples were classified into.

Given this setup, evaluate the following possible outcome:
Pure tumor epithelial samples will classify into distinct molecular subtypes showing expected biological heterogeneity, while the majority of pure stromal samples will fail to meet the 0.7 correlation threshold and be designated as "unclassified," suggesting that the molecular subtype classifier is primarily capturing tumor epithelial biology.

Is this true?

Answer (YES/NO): NO